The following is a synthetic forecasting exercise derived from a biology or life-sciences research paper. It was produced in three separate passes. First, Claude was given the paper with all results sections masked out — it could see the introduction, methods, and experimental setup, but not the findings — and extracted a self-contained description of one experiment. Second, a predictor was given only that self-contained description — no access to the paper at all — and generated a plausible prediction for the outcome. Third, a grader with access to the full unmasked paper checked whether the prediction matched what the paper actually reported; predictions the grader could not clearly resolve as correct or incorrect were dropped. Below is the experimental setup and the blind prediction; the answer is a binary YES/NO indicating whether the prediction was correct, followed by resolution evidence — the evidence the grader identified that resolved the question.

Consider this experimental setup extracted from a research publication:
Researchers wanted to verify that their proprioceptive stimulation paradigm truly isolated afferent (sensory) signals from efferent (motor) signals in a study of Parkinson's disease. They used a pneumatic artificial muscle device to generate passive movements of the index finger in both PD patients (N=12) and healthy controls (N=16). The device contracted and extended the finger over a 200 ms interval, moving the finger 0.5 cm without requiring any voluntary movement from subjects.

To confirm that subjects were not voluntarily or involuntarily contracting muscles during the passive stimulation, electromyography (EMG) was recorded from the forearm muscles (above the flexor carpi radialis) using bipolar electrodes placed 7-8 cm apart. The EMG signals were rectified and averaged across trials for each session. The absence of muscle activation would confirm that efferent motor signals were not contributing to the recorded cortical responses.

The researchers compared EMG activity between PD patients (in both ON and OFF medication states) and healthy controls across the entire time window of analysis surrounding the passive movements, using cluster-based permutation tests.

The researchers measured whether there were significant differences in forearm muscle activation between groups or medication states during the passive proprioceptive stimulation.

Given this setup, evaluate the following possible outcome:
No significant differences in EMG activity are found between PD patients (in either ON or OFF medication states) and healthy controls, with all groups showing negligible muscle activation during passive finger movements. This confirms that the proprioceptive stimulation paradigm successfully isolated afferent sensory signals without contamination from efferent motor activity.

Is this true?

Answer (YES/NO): YES